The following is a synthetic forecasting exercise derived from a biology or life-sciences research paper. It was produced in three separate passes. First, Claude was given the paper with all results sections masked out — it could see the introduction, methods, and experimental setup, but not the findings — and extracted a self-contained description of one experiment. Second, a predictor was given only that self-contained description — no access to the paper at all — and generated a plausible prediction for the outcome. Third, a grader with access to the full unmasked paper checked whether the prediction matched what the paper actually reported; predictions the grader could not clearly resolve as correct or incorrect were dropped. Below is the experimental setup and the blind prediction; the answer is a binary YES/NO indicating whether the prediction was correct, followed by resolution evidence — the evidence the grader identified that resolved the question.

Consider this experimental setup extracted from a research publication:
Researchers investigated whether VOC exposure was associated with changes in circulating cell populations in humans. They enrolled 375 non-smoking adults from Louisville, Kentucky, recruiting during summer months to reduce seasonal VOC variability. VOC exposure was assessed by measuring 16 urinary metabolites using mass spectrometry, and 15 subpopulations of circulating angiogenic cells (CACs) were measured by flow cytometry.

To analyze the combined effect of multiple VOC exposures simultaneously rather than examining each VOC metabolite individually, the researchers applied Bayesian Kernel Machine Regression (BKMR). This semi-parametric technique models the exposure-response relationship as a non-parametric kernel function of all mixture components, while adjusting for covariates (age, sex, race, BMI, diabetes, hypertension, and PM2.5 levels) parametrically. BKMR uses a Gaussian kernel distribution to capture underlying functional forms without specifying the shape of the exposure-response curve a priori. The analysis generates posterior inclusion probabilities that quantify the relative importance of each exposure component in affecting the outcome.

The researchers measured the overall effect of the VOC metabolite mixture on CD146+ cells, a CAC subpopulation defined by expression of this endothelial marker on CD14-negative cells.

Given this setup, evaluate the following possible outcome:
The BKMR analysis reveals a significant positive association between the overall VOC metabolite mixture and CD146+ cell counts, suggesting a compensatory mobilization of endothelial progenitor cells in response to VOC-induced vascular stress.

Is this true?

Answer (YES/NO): YES